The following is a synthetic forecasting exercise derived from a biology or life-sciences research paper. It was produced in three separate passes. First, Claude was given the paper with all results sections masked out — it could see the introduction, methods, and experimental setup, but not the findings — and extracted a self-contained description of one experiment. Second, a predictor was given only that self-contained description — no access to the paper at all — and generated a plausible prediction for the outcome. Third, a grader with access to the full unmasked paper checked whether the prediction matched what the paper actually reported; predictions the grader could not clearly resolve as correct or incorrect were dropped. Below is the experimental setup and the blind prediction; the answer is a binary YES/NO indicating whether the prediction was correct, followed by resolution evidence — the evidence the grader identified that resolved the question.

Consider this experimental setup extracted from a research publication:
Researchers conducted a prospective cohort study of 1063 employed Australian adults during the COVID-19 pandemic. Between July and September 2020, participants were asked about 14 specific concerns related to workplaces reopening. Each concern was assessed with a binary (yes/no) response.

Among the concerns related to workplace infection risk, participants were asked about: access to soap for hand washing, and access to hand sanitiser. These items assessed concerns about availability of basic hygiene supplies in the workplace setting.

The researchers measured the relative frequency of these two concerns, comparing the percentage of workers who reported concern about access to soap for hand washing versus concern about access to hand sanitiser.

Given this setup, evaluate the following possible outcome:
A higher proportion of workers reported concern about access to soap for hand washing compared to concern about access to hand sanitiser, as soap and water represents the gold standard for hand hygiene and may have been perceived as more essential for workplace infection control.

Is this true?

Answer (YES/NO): YES